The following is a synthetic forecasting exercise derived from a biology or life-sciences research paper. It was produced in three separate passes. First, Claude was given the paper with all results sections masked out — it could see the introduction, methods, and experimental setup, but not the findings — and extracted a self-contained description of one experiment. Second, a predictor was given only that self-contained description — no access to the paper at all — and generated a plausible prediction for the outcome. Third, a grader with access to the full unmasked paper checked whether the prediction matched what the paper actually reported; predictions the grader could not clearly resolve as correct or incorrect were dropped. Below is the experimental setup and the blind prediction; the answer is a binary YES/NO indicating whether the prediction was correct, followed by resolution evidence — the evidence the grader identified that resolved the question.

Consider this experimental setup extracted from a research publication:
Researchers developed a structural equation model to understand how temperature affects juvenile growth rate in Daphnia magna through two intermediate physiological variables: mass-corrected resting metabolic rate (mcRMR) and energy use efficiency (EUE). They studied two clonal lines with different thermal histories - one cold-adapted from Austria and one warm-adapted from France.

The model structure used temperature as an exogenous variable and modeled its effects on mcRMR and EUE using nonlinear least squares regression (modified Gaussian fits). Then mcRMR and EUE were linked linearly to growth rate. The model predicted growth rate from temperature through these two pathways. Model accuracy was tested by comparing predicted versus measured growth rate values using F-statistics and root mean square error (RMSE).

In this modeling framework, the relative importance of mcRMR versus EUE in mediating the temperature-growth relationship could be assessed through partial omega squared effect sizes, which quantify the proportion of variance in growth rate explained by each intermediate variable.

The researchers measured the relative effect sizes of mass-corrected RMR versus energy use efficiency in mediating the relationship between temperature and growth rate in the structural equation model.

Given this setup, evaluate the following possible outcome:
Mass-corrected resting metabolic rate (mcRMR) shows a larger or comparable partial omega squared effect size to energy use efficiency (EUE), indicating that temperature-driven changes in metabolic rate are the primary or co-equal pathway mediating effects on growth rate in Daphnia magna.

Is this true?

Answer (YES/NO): NO